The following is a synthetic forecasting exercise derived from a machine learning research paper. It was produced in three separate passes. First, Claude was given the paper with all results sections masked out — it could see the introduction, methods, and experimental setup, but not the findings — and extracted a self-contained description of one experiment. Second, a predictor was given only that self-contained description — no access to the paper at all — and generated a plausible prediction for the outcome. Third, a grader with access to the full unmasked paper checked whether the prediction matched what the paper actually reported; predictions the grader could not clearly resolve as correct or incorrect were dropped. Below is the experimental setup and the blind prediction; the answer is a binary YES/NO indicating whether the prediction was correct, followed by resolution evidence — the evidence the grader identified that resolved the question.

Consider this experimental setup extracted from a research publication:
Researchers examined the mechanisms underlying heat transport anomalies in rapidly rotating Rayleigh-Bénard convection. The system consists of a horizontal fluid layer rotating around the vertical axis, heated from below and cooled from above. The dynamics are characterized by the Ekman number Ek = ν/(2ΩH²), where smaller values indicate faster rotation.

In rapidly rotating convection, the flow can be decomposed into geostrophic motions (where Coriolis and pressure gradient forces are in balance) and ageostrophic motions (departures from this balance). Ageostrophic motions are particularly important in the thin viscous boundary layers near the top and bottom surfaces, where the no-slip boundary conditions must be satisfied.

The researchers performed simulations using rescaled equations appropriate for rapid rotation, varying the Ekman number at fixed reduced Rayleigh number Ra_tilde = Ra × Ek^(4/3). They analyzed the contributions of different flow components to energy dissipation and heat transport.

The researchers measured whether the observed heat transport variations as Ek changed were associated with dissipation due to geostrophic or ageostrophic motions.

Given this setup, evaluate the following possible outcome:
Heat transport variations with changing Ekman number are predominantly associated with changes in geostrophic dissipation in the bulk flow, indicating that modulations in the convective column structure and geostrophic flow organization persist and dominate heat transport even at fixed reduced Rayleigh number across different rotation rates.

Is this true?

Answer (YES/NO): NO